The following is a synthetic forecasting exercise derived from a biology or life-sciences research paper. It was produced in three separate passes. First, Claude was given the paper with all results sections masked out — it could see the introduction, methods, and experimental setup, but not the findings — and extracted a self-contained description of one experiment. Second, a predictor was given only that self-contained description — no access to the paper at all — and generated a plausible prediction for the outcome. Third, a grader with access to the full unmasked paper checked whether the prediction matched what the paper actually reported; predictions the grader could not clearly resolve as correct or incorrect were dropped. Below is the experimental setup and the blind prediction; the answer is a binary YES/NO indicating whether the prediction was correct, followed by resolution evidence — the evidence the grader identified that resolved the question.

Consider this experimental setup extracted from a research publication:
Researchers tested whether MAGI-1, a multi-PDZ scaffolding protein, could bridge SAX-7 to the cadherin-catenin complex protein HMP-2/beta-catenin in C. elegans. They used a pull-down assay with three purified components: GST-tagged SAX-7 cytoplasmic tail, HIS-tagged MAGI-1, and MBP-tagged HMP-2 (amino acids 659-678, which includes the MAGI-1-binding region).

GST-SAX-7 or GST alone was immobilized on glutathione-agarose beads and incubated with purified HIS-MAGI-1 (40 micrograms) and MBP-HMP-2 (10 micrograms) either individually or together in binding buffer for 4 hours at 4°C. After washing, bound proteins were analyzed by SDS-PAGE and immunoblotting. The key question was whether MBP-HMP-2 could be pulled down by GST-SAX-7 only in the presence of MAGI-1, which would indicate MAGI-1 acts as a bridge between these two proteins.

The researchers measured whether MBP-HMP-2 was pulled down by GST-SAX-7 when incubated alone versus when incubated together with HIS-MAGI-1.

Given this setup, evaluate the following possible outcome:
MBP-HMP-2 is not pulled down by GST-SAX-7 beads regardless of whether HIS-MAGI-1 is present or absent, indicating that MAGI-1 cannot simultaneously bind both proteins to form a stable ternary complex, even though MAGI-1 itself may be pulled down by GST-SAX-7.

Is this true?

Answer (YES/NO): NO